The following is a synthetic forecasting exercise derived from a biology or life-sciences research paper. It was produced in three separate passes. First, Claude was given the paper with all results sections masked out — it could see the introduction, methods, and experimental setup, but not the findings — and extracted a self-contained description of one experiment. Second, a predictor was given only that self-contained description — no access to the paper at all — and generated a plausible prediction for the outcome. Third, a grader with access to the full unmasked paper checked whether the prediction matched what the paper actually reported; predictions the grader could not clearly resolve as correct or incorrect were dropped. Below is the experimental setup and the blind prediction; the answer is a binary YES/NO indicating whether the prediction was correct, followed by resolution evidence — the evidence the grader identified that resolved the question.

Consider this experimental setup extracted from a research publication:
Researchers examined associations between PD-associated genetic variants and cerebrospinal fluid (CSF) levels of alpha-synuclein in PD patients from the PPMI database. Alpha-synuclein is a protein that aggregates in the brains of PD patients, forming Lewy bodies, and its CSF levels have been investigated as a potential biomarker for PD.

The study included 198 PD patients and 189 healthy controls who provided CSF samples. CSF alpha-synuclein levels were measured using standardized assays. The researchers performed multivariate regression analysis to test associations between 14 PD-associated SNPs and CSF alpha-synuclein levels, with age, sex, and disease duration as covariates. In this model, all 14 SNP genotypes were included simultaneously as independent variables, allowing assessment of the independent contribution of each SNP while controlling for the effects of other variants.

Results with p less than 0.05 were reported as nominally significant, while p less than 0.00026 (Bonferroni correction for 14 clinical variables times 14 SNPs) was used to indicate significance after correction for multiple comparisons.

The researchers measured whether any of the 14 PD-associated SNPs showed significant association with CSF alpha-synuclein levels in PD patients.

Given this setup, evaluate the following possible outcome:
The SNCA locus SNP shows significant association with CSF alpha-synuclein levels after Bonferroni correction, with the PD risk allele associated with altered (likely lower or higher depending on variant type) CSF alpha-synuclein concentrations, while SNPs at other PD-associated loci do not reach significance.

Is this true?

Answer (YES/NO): NO